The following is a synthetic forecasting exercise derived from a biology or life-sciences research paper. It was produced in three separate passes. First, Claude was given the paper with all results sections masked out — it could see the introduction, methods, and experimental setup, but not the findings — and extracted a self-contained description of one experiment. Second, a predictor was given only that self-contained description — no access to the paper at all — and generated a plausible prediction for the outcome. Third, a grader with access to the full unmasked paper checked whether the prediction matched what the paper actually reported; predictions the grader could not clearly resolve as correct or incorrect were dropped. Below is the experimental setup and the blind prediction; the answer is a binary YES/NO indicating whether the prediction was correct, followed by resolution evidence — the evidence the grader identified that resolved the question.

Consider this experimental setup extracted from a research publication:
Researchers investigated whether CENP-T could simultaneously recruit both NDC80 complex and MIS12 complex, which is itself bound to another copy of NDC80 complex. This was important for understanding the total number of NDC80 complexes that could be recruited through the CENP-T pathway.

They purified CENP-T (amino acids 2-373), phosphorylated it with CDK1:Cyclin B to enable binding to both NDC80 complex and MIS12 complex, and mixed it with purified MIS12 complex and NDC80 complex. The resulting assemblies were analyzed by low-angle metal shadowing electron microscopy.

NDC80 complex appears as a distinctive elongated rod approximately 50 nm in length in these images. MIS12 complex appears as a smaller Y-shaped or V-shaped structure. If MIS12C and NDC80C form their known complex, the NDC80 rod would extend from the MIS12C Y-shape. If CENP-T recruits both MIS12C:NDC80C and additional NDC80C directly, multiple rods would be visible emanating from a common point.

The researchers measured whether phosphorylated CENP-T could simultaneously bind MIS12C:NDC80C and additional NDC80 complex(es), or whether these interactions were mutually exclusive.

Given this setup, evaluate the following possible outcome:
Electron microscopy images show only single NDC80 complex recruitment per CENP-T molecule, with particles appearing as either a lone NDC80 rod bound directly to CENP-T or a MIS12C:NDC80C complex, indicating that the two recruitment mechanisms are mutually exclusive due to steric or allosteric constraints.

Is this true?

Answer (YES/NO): NO